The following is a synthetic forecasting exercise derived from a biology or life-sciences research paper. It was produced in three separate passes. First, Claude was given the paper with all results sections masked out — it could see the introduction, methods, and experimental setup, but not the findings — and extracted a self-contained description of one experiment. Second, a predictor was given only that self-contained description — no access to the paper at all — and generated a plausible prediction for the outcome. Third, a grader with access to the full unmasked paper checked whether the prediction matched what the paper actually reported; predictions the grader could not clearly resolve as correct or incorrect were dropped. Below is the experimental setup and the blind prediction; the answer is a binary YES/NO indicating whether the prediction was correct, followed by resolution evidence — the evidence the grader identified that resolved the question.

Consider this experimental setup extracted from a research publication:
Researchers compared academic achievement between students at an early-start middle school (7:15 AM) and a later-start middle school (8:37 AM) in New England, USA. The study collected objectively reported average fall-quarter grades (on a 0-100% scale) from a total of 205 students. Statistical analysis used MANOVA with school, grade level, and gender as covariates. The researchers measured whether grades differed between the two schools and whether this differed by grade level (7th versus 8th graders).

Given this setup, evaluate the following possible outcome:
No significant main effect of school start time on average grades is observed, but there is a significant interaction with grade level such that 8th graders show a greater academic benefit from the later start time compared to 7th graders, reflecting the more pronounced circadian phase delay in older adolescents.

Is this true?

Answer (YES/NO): YES